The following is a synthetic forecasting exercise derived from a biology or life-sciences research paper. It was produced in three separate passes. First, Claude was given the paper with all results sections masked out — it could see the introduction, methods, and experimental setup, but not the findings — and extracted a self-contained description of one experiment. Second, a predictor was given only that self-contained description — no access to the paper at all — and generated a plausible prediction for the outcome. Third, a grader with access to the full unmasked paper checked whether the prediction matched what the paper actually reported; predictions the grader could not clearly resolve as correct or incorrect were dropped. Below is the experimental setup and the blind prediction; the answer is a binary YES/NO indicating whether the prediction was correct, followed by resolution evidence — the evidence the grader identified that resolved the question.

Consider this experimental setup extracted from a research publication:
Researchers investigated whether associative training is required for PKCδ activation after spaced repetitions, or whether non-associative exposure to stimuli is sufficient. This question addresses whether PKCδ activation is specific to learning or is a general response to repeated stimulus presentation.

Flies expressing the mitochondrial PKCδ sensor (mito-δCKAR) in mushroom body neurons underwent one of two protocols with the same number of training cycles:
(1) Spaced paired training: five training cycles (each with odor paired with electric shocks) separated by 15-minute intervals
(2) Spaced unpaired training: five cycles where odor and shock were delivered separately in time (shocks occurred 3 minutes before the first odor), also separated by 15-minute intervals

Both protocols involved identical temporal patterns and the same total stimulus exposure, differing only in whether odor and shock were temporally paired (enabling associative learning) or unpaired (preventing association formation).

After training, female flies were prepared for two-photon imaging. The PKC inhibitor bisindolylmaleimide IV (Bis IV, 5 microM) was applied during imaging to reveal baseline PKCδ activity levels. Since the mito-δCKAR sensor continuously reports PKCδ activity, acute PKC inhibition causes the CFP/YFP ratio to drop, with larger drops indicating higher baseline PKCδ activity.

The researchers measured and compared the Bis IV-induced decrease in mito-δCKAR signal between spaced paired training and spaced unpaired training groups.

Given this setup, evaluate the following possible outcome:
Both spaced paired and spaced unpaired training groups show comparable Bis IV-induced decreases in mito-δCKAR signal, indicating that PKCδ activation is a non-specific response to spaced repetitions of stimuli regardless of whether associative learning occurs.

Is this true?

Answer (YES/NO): NO